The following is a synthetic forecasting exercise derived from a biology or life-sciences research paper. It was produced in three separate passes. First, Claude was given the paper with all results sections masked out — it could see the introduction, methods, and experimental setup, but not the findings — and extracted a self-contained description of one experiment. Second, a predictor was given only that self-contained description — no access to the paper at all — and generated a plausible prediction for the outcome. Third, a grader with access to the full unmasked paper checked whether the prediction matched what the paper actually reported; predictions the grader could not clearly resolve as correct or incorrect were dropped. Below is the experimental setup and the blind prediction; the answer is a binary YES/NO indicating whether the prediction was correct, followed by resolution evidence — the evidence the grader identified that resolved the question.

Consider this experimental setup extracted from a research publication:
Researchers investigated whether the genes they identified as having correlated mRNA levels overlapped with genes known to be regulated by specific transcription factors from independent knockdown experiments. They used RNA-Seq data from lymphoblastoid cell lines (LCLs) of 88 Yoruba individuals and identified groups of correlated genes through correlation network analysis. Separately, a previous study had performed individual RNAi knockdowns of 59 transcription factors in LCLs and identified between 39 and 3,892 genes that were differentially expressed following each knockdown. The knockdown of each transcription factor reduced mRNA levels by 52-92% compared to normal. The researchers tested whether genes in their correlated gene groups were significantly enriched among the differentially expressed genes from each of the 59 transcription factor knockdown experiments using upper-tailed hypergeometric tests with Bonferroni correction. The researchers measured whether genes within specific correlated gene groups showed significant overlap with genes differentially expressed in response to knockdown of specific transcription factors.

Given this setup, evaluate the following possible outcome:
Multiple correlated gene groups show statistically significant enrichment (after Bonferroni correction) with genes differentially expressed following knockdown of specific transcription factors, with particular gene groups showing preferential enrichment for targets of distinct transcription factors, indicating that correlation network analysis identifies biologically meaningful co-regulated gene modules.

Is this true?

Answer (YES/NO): YES